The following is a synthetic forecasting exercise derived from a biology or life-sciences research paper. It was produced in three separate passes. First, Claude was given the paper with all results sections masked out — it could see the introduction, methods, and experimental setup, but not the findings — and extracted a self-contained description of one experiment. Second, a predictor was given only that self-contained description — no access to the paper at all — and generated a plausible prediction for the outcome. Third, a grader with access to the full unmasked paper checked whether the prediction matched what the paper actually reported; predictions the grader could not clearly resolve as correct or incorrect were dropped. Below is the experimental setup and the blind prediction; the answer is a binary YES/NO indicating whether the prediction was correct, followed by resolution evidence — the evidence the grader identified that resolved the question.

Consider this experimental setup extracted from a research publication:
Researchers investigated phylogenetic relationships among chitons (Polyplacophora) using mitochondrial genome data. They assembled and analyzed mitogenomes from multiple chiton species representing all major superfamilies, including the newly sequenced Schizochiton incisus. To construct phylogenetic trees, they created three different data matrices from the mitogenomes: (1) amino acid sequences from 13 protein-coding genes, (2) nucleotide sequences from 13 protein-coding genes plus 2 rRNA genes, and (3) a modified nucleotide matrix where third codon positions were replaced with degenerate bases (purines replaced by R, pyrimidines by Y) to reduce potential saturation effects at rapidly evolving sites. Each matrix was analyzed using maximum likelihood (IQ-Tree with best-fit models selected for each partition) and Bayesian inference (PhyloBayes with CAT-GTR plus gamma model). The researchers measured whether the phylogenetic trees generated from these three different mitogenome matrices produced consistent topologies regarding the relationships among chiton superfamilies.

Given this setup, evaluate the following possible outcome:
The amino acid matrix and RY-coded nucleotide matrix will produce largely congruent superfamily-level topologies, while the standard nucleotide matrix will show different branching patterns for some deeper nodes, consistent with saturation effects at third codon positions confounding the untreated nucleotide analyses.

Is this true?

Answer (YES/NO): NO